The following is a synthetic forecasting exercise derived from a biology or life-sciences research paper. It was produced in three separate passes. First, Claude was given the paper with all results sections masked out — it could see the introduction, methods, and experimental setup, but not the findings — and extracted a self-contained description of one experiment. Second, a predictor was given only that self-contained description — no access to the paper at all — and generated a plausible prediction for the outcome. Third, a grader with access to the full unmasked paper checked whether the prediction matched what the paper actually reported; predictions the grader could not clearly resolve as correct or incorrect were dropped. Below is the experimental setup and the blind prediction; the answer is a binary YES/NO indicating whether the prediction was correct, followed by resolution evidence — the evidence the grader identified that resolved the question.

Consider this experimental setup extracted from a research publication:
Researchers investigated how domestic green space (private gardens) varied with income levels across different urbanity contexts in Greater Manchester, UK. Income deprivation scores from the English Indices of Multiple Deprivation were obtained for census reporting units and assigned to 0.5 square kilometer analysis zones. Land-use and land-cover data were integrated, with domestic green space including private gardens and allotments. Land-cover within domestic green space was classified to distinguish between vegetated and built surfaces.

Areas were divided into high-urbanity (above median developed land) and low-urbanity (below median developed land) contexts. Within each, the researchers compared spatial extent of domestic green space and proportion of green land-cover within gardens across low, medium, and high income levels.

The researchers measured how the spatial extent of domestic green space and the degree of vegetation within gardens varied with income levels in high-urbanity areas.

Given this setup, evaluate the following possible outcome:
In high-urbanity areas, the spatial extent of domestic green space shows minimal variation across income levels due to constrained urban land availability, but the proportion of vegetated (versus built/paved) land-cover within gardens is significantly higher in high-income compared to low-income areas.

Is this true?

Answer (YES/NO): NO